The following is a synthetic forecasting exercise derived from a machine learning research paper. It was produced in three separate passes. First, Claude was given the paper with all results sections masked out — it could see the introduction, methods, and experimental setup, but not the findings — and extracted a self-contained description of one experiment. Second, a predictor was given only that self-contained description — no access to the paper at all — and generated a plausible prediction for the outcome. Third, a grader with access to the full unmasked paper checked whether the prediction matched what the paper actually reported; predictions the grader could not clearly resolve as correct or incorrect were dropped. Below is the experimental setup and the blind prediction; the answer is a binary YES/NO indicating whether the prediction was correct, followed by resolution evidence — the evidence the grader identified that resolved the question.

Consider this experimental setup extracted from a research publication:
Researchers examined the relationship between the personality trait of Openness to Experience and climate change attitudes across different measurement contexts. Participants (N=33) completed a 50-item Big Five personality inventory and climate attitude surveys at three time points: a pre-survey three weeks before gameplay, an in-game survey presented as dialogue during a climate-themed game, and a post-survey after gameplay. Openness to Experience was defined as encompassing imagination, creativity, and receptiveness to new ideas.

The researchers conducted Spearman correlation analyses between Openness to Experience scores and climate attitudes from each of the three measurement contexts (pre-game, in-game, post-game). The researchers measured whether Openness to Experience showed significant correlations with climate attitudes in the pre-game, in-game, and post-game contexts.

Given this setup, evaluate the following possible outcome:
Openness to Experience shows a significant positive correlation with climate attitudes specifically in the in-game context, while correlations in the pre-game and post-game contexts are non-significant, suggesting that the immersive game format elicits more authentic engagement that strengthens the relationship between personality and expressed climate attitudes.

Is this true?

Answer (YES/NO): NO